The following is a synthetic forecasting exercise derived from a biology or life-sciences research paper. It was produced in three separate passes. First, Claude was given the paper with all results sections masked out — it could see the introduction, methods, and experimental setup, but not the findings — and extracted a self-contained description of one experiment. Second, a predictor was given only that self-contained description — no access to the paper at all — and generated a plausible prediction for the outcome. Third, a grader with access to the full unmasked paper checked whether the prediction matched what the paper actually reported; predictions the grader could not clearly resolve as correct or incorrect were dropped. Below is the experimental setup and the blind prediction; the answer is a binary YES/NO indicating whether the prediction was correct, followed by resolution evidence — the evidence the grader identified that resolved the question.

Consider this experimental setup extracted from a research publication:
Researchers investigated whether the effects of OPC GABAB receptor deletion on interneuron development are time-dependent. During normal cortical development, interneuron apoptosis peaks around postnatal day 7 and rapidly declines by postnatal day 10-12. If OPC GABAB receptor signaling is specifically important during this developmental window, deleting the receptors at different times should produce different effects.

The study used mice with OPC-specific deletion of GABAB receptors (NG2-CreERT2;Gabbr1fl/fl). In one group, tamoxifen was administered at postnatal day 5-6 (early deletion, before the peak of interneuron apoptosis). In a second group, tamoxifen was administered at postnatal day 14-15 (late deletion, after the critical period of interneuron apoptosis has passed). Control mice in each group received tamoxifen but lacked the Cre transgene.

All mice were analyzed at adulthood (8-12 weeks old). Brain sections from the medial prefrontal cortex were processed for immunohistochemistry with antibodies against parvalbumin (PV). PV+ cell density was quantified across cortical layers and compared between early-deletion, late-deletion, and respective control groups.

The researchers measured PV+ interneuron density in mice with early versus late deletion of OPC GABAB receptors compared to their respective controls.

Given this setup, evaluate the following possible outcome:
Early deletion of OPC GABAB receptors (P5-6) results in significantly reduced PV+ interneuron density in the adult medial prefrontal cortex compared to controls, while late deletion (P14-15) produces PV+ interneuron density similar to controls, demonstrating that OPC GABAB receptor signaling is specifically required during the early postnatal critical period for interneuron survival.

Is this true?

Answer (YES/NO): NO